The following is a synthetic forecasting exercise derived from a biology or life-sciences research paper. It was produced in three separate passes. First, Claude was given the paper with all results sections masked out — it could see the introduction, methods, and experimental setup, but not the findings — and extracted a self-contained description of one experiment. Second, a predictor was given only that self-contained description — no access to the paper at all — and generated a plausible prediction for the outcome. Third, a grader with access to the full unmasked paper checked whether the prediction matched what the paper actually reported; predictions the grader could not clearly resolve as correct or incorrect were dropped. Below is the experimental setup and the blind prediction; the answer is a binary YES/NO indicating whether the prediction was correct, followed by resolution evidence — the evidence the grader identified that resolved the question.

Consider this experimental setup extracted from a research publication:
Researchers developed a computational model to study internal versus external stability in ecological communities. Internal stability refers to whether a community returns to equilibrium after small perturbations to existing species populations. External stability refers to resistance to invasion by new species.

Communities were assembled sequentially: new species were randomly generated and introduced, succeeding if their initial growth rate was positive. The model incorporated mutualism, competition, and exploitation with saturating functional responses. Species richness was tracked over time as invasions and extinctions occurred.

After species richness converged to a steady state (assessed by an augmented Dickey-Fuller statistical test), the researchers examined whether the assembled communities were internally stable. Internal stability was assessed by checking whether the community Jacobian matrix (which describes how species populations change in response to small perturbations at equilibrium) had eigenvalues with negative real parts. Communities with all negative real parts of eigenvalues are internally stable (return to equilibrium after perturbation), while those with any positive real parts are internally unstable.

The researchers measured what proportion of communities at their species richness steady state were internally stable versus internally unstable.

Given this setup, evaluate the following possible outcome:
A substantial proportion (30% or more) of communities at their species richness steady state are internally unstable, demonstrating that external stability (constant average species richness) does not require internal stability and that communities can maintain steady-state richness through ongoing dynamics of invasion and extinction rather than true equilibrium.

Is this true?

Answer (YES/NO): NO